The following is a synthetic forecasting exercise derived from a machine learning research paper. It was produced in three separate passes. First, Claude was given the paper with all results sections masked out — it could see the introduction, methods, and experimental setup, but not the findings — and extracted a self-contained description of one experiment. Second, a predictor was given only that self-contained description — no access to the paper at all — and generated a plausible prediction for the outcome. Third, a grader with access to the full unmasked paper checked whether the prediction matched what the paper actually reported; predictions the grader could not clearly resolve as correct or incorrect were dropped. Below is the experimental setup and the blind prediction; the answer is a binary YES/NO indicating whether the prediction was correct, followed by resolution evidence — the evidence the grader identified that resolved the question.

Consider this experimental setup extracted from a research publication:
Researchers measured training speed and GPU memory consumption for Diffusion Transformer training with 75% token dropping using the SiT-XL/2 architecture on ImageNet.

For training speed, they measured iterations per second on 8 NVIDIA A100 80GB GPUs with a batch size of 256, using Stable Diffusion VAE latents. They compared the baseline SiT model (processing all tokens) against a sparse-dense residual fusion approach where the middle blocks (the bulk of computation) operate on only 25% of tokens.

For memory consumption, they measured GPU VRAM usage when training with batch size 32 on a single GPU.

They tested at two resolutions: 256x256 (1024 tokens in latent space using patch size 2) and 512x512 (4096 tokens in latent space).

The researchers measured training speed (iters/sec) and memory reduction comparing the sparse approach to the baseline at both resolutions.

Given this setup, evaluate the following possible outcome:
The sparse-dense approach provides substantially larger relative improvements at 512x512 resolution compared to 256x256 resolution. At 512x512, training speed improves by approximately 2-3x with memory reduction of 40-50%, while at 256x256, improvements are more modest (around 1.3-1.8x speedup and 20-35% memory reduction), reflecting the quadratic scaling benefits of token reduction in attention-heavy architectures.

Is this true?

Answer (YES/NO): NO